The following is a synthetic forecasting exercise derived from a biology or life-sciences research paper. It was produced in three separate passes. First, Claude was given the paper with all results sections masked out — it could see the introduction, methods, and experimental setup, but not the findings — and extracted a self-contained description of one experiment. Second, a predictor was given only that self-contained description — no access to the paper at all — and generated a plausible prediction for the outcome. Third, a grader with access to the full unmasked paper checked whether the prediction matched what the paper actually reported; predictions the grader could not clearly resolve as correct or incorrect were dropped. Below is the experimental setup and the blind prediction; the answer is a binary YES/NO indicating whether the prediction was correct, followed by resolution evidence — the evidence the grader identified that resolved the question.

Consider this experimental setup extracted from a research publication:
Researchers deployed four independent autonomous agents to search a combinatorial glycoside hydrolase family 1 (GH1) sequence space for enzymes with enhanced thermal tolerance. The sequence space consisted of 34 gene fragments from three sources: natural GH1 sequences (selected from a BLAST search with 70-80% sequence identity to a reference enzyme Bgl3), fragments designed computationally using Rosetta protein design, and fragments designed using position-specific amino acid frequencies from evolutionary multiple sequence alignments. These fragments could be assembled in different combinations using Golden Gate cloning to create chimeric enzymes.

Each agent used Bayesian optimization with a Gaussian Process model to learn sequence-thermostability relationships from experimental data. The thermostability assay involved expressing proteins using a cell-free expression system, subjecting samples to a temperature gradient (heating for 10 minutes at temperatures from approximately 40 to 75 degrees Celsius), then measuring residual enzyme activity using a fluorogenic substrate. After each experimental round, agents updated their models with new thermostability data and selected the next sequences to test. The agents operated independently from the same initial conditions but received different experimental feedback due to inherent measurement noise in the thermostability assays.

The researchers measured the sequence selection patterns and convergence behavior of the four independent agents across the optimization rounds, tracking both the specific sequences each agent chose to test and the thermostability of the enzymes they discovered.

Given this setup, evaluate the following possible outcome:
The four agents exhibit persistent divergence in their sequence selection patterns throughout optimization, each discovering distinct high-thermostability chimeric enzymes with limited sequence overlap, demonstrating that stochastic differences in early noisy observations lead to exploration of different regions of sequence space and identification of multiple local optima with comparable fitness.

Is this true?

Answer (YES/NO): NO